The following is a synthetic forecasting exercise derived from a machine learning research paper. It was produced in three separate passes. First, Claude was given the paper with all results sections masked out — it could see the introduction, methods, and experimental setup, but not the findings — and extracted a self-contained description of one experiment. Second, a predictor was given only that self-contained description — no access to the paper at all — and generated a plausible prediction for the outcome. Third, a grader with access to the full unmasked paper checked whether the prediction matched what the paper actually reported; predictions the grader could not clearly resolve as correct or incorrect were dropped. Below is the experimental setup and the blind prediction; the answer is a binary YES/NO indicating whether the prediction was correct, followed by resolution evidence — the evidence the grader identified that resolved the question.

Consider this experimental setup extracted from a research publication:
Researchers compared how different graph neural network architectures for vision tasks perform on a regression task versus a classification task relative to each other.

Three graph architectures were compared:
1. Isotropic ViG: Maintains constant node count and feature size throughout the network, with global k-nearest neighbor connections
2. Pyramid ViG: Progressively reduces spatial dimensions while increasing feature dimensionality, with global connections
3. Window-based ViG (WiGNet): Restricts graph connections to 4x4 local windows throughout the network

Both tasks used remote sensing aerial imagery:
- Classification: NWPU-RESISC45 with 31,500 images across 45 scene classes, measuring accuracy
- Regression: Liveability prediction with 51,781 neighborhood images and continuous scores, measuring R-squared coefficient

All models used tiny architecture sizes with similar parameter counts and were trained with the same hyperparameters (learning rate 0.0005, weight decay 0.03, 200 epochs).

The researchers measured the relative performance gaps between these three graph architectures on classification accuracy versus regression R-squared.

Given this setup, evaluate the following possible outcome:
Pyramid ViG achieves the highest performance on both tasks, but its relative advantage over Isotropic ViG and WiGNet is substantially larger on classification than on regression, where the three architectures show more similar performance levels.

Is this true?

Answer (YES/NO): NO